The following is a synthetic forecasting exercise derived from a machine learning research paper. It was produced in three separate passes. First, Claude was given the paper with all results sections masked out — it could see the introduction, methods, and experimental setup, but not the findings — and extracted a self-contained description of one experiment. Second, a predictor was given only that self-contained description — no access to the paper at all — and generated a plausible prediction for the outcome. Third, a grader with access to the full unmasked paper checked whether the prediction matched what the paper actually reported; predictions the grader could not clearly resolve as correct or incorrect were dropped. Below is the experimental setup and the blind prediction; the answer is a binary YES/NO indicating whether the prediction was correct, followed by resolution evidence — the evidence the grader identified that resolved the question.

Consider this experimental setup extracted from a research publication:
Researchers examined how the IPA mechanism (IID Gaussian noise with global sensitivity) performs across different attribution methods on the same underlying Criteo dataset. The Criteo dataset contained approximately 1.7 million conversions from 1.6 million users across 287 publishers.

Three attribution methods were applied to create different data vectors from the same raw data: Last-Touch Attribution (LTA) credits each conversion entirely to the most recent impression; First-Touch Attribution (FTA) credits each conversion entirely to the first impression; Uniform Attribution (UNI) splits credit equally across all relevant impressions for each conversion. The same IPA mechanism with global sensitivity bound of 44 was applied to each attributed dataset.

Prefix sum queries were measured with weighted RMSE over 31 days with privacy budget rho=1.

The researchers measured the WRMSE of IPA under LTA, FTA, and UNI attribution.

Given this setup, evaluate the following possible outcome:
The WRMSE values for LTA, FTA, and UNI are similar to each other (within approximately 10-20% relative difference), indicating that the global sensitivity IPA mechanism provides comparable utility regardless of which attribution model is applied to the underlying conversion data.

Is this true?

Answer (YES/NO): NO